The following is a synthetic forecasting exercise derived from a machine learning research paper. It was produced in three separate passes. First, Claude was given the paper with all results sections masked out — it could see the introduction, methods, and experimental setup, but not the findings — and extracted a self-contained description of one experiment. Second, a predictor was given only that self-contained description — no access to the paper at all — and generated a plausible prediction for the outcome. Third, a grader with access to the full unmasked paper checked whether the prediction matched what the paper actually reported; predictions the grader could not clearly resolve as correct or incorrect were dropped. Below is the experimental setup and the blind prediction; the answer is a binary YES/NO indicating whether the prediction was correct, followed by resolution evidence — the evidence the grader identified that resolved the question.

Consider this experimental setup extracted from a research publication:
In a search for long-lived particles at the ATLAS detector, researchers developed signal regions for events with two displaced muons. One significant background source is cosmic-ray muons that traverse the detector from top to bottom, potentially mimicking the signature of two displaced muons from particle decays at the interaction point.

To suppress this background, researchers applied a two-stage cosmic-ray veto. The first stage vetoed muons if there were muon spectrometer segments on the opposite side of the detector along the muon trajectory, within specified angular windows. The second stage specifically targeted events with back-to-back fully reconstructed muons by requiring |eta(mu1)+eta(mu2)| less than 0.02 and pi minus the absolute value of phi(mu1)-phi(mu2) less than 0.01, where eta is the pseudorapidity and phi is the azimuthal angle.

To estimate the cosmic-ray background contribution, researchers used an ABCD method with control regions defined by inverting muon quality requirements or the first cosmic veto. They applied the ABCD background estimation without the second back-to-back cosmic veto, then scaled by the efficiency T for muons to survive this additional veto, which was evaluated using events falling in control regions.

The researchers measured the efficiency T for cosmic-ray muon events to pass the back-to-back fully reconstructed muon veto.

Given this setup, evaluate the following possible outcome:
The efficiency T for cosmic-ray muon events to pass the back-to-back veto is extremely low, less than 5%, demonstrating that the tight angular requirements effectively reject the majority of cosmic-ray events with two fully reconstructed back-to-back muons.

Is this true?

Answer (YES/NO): YES